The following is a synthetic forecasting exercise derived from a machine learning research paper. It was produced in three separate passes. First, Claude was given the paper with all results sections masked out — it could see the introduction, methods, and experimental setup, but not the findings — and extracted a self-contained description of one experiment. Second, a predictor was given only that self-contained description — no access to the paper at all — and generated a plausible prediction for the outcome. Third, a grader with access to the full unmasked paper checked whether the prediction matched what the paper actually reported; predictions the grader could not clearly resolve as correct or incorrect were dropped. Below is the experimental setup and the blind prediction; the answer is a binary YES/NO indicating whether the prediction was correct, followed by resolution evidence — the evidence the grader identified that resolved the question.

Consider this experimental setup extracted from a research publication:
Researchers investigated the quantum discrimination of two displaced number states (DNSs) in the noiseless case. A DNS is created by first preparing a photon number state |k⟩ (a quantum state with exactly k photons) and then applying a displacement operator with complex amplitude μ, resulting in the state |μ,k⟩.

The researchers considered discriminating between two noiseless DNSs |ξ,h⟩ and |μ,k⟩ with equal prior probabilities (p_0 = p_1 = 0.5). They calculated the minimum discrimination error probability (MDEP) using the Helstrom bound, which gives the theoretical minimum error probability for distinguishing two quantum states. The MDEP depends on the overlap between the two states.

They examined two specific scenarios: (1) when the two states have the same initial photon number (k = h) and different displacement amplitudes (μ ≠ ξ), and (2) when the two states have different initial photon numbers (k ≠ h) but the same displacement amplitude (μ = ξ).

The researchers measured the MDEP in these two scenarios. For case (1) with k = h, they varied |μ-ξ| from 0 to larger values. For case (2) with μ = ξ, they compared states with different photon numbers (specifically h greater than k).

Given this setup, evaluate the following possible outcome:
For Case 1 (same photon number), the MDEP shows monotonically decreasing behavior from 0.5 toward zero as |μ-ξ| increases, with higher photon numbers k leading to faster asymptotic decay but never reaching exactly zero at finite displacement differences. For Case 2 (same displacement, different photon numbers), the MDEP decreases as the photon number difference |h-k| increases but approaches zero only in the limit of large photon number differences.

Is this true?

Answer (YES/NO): NO